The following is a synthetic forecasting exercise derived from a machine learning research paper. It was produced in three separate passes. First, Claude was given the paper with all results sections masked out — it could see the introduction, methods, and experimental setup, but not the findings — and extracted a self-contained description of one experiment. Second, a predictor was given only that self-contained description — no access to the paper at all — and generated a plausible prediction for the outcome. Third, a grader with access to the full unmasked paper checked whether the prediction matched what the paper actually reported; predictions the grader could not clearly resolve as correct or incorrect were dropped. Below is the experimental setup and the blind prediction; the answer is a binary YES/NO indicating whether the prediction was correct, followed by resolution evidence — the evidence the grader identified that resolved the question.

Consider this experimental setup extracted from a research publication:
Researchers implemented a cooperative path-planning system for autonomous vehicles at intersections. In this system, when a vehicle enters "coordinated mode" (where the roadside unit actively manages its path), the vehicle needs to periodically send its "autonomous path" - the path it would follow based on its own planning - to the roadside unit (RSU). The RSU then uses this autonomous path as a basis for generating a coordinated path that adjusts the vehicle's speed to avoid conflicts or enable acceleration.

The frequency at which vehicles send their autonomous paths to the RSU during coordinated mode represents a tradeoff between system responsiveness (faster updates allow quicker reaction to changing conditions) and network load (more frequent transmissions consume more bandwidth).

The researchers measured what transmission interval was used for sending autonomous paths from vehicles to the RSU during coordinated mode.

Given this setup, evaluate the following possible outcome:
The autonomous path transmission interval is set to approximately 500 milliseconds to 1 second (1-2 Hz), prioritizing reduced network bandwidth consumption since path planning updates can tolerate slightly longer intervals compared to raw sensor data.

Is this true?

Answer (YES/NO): NO